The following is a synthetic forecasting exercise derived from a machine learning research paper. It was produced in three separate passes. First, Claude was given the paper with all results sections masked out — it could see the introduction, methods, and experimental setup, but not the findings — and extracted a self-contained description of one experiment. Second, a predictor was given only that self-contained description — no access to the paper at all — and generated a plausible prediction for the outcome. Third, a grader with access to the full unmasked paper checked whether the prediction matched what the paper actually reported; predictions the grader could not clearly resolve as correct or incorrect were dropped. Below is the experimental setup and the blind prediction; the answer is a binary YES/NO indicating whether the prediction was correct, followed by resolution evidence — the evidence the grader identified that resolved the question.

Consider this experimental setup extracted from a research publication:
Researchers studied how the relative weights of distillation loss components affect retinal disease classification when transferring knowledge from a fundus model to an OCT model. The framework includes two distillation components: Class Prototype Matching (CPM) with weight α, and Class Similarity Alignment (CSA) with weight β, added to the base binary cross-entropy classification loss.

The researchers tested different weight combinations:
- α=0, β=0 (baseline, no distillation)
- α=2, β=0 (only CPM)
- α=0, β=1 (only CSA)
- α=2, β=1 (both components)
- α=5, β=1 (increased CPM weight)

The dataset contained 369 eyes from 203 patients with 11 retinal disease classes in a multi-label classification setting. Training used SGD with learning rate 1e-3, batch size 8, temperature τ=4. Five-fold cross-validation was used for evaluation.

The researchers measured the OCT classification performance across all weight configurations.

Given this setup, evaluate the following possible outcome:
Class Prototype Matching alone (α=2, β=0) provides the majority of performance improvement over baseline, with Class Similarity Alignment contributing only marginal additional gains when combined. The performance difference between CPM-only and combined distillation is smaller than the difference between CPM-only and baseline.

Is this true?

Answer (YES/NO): NO